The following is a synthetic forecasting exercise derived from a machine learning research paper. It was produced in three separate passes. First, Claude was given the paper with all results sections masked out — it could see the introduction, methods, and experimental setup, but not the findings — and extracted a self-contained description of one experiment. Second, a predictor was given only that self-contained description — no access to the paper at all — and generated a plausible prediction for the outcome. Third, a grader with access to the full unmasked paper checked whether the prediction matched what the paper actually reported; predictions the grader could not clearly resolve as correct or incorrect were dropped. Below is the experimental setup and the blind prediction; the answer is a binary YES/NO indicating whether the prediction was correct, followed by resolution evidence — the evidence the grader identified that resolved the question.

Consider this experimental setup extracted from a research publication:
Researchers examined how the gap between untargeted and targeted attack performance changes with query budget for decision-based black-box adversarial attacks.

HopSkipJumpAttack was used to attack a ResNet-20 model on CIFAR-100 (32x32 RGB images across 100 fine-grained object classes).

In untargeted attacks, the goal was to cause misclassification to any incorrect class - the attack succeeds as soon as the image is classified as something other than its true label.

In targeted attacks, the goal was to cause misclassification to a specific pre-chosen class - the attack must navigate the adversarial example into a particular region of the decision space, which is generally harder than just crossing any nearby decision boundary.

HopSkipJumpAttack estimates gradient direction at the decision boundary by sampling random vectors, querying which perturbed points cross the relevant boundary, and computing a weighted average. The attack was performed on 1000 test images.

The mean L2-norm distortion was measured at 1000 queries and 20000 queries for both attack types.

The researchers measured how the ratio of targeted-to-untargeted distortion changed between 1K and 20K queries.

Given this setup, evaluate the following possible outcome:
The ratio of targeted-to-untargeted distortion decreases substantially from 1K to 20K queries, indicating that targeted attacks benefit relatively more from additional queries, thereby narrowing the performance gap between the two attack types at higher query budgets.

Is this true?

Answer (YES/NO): YES